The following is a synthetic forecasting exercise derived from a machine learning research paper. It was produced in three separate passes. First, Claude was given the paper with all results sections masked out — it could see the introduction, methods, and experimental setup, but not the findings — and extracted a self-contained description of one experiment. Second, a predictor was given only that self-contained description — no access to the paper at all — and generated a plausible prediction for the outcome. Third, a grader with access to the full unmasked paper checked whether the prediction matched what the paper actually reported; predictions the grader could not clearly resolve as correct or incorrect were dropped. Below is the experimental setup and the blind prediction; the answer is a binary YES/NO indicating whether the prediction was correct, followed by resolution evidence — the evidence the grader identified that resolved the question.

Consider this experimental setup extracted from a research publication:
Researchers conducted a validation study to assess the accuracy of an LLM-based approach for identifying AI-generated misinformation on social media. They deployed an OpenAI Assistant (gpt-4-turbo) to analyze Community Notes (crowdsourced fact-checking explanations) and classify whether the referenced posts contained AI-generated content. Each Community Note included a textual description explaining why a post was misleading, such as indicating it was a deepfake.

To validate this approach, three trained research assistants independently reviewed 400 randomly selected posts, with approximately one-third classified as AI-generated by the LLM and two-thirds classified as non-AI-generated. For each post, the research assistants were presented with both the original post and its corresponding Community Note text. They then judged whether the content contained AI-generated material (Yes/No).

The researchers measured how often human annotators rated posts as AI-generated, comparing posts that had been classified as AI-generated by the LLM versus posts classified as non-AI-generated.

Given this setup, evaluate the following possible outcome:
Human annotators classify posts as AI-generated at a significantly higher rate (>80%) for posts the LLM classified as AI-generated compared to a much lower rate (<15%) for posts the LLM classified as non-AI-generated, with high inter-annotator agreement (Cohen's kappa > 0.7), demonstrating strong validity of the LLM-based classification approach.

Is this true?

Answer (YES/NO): NO